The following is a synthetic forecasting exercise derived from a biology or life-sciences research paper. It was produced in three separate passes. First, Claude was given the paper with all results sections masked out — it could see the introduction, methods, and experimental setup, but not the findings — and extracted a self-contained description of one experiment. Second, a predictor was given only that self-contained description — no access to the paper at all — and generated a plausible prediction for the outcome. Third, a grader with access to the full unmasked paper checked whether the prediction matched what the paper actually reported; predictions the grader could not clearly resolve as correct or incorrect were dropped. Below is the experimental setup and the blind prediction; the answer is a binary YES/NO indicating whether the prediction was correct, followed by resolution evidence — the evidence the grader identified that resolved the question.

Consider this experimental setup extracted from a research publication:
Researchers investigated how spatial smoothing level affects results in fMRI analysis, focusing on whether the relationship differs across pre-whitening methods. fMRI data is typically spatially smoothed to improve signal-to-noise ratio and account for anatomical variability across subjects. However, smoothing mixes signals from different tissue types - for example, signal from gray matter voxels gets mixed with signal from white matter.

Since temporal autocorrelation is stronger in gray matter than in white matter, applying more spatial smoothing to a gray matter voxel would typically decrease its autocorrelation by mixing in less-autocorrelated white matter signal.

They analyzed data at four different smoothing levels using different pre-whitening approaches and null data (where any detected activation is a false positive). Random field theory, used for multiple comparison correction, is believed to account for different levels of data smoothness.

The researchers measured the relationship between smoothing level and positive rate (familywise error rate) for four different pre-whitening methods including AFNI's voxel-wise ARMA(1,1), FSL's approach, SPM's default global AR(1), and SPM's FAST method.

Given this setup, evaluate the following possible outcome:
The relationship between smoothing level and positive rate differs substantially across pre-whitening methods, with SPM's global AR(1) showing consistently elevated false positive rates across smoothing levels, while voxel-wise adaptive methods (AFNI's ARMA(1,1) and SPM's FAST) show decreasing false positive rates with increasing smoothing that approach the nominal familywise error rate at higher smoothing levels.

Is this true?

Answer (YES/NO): NO